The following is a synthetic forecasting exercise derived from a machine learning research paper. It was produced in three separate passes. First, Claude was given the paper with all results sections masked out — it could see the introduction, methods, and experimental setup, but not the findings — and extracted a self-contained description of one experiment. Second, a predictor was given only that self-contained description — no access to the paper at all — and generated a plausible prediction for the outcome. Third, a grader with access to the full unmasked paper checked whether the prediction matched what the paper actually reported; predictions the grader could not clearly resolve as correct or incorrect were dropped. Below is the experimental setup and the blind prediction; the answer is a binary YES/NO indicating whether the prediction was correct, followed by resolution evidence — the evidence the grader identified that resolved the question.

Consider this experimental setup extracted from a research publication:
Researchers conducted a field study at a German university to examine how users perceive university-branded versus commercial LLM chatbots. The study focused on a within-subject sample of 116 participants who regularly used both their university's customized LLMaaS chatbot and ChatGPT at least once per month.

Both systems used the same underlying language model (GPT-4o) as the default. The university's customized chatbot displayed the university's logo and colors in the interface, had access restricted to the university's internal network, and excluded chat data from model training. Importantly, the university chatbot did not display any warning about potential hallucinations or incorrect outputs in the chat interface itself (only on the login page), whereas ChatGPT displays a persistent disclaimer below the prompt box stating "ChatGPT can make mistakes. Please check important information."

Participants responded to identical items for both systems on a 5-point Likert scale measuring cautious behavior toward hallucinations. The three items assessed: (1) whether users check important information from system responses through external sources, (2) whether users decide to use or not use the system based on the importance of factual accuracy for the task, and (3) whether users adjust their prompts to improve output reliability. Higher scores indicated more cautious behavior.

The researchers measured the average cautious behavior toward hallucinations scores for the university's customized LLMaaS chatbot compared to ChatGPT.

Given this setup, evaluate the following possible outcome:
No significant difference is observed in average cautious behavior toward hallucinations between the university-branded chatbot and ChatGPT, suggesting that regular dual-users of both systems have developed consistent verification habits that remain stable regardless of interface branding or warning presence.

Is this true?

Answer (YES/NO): YES